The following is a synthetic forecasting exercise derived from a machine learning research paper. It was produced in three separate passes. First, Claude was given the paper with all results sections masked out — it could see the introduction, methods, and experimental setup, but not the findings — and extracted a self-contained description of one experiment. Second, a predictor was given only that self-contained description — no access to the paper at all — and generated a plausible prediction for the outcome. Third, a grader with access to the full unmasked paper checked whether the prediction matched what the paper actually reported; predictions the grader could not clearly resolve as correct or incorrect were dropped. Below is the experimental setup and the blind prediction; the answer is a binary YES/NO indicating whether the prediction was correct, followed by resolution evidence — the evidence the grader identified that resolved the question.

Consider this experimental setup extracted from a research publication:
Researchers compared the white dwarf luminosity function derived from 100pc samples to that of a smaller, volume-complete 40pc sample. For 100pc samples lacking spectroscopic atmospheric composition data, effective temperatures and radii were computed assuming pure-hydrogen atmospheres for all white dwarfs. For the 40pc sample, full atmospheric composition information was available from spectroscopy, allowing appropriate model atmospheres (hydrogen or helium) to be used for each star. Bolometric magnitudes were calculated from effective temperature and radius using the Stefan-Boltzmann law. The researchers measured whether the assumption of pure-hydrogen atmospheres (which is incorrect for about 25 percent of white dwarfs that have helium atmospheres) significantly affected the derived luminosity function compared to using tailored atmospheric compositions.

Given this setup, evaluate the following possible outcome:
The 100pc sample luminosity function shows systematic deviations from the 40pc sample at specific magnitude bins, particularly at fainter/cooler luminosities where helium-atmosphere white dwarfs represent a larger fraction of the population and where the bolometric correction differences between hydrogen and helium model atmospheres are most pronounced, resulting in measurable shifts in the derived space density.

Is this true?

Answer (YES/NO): NO